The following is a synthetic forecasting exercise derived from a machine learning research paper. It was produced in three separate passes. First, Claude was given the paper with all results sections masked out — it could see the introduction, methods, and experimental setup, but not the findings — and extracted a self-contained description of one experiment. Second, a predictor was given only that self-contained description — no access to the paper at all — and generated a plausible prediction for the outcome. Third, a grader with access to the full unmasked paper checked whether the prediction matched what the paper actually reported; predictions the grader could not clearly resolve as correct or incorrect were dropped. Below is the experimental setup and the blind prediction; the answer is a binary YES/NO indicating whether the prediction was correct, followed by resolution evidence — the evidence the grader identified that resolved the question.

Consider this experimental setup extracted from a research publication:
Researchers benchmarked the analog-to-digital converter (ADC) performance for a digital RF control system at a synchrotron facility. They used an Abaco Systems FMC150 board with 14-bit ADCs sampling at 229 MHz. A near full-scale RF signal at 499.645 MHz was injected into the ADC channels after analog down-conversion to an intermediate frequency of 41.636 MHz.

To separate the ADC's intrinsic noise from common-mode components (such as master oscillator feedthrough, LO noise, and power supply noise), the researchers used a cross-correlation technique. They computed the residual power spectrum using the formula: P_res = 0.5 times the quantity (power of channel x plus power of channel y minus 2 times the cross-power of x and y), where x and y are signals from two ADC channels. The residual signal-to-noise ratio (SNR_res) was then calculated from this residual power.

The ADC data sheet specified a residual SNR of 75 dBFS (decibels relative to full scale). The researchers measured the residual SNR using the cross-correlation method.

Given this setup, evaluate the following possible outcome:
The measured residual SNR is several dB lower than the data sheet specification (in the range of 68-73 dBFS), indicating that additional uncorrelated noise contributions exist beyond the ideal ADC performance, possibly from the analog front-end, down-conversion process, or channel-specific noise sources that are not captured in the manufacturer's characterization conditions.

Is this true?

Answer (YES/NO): NO